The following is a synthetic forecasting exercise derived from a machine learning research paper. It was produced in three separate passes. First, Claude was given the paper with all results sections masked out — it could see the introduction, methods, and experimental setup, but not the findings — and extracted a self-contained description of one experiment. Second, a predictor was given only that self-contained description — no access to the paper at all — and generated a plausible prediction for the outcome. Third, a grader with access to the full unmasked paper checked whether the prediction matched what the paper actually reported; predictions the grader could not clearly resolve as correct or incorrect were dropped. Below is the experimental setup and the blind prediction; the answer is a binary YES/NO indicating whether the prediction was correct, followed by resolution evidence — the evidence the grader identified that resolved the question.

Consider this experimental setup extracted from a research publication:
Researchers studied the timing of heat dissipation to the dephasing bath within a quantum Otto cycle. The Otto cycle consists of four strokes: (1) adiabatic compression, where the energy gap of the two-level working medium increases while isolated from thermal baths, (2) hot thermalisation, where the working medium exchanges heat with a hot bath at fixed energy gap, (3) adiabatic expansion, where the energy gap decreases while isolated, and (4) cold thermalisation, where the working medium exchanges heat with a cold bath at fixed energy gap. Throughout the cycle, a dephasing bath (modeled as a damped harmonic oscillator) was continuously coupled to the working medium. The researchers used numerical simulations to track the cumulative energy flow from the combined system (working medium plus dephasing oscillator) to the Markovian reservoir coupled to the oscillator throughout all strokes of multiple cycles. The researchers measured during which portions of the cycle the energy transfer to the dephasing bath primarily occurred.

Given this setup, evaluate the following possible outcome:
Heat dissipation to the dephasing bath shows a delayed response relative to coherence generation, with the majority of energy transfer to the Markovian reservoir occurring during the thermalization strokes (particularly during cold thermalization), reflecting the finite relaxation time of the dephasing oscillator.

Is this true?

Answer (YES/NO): NO